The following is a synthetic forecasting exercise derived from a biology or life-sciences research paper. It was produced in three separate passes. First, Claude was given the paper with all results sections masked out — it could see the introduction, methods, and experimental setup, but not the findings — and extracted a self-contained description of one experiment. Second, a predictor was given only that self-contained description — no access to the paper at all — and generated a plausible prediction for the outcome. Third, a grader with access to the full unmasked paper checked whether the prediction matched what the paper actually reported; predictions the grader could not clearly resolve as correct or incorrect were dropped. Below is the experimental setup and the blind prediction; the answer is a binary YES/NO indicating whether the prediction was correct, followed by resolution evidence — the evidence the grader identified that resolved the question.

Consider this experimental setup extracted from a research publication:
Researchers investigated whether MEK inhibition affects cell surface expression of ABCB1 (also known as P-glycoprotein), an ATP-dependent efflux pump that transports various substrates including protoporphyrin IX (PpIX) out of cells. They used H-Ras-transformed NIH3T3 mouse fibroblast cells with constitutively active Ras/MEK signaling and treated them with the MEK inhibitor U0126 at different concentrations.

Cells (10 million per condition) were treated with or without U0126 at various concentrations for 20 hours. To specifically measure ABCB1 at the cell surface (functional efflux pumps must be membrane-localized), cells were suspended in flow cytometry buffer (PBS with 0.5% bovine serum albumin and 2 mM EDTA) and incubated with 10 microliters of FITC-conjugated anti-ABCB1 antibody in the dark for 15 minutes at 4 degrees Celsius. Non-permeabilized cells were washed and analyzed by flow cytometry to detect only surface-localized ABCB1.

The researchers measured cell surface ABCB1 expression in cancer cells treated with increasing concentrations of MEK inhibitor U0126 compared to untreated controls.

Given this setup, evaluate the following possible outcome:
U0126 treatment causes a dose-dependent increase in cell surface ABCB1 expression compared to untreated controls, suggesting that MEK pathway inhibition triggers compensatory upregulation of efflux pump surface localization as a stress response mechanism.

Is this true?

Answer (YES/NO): NO